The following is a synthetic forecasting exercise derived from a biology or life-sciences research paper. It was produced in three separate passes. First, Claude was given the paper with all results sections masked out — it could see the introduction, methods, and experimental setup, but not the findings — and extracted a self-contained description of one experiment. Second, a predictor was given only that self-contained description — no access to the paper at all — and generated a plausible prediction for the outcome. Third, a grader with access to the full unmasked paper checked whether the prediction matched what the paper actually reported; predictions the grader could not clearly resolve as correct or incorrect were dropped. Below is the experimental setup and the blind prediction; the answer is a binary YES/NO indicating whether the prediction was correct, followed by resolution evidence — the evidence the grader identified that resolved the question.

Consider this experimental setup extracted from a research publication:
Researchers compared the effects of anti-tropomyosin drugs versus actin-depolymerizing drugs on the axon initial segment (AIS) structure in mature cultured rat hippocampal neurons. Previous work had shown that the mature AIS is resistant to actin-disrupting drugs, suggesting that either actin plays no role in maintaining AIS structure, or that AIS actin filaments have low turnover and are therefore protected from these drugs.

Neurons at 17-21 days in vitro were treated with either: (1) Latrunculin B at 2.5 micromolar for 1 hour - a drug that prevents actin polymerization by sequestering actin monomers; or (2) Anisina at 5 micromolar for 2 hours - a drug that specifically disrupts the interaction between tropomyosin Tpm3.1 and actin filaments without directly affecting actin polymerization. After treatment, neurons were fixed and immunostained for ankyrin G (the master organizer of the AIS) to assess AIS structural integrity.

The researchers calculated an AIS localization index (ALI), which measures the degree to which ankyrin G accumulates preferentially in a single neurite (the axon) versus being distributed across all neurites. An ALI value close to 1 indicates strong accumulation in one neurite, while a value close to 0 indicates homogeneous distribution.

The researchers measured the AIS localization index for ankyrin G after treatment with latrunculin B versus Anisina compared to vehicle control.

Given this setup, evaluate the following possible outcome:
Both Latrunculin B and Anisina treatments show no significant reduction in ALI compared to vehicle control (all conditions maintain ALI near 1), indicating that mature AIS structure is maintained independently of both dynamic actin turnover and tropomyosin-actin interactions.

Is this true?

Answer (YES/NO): NO